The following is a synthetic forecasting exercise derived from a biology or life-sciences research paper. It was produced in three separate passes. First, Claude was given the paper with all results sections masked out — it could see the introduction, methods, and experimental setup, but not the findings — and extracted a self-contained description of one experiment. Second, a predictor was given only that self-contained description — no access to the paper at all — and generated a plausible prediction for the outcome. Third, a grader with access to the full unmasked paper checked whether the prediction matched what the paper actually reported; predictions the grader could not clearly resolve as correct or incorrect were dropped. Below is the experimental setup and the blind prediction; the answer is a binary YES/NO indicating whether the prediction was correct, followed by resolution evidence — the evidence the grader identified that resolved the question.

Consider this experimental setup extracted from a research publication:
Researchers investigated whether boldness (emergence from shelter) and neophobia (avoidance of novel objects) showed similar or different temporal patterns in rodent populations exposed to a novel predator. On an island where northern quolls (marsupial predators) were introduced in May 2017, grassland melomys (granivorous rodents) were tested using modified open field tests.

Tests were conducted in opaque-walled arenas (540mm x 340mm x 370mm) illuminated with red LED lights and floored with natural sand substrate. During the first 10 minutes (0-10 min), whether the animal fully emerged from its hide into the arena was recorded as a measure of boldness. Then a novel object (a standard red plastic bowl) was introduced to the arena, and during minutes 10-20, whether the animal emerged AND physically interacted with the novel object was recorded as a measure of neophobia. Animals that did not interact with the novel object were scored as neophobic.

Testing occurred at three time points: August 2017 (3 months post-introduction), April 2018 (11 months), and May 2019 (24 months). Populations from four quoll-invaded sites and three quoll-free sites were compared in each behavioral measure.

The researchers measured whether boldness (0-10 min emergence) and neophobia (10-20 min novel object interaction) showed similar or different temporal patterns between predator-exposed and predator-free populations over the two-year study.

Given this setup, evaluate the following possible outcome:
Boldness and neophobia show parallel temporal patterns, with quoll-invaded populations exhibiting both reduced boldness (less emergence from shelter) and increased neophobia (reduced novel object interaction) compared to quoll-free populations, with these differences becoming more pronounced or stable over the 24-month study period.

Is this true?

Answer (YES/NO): NO